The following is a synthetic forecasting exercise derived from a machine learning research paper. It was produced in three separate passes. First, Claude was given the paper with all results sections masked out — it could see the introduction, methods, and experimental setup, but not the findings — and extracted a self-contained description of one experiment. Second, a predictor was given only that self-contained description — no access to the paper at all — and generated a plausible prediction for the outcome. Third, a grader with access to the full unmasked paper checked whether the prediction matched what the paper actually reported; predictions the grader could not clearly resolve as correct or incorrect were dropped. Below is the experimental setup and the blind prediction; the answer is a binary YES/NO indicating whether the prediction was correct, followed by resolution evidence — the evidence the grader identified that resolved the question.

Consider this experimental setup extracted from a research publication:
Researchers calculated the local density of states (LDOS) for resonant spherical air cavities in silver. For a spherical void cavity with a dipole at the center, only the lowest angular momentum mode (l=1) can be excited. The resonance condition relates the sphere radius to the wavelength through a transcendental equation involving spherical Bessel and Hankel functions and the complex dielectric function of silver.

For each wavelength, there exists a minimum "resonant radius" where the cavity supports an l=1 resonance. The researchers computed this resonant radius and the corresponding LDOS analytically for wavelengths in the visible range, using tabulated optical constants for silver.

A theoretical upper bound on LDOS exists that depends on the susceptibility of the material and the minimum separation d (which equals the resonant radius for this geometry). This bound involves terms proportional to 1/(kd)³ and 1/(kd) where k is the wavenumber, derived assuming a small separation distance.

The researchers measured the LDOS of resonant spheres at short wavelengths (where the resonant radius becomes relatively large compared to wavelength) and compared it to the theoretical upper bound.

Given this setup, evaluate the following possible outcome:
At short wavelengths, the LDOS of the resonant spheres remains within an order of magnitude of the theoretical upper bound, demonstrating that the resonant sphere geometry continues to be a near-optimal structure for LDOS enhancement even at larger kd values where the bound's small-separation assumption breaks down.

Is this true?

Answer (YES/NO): YES